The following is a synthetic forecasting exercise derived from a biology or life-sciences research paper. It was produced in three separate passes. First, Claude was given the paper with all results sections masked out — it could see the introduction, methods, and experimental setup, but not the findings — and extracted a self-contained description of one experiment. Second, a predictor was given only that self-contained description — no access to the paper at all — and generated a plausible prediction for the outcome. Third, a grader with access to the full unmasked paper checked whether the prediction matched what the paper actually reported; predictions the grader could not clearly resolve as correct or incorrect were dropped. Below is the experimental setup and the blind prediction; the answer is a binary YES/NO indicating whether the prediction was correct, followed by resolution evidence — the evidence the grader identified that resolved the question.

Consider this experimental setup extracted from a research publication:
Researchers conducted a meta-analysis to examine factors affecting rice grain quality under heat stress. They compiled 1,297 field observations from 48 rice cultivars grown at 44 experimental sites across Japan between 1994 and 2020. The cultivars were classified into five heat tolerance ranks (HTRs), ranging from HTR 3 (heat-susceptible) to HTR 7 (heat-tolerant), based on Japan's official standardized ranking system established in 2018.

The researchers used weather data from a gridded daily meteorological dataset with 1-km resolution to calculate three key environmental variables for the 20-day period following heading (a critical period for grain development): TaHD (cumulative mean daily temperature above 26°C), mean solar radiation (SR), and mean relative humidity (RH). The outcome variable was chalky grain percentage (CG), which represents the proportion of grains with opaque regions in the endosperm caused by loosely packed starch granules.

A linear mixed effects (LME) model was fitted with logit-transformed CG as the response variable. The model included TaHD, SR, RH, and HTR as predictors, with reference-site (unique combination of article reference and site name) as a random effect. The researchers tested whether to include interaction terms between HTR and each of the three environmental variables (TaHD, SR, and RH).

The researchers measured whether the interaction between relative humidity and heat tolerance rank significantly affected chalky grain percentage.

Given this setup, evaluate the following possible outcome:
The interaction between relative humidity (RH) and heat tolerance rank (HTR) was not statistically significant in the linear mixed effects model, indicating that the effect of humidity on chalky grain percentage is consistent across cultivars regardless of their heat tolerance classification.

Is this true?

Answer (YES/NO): YES